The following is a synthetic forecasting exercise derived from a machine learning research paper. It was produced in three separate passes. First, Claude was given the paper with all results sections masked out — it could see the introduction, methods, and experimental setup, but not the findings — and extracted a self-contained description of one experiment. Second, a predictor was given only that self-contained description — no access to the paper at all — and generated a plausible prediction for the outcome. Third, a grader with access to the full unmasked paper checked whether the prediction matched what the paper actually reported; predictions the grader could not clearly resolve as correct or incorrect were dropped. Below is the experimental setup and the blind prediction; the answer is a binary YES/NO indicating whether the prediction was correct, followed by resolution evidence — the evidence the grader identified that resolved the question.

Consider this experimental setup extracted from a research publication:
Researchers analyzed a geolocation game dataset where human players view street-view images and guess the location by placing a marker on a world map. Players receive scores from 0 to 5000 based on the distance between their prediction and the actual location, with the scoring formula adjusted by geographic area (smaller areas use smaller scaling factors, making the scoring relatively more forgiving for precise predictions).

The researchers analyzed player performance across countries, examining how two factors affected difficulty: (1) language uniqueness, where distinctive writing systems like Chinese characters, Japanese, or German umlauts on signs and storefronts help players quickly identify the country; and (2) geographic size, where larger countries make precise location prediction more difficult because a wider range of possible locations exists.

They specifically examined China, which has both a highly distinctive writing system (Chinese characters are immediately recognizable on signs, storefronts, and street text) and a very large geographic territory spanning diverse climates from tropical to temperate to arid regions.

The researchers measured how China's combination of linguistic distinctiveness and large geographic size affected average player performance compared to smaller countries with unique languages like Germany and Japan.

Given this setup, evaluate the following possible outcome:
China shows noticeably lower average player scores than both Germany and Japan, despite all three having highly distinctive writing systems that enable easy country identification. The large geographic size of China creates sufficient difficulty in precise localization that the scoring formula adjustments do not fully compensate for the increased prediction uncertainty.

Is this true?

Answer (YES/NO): YES